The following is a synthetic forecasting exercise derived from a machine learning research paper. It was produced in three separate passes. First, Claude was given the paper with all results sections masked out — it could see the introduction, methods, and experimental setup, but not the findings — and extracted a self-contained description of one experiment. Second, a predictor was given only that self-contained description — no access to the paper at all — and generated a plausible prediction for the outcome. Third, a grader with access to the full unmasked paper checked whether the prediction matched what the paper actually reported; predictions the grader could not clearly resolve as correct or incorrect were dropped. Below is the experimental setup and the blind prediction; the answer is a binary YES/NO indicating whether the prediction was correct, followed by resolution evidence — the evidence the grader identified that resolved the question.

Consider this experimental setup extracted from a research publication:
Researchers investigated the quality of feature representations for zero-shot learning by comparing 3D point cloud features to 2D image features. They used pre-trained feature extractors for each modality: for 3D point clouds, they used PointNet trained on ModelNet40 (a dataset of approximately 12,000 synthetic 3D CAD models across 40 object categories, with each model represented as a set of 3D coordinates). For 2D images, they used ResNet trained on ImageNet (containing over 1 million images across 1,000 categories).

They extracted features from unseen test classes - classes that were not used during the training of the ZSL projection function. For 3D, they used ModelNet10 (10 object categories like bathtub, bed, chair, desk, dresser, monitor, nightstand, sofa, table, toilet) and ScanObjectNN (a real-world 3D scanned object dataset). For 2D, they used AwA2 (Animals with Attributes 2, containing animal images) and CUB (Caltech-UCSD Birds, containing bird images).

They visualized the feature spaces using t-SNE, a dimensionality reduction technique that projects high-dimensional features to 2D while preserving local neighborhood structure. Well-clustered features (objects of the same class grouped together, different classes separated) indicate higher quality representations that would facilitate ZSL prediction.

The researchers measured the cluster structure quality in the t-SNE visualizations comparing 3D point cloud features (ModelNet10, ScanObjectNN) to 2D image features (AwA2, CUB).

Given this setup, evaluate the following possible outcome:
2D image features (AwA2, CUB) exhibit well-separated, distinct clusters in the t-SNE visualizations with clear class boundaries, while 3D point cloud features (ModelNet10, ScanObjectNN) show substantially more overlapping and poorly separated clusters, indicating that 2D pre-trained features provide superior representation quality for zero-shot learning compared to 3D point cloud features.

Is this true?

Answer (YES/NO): YES